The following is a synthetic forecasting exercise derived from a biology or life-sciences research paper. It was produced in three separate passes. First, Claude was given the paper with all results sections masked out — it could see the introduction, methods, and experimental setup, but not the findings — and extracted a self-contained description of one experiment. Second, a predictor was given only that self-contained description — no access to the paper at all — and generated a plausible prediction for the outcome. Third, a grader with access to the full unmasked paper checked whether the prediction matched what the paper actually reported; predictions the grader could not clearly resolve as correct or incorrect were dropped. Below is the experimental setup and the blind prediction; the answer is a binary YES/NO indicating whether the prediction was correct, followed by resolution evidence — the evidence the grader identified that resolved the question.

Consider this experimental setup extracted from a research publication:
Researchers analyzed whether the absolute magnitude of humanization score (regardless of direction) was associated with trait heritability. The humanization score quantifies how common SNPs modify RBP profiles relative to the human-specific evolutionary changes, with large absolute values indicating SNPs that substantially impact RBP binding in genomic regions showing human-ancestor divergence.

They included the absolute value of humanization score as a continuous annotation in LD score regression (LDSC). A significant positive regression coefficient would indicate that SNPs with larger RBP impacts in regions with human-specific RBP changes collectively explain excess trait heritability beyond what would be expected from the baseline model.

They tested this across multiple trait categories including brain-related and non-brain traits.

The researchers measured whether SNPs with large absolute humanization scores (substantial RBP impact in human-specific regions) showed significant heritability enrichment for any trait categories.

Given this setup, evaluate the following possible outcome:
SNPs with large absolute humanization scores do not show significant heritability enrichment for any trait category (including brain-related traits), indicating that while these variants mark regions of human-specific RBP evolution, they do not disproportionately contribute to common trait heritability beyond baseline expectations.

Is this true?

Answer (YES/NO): YES